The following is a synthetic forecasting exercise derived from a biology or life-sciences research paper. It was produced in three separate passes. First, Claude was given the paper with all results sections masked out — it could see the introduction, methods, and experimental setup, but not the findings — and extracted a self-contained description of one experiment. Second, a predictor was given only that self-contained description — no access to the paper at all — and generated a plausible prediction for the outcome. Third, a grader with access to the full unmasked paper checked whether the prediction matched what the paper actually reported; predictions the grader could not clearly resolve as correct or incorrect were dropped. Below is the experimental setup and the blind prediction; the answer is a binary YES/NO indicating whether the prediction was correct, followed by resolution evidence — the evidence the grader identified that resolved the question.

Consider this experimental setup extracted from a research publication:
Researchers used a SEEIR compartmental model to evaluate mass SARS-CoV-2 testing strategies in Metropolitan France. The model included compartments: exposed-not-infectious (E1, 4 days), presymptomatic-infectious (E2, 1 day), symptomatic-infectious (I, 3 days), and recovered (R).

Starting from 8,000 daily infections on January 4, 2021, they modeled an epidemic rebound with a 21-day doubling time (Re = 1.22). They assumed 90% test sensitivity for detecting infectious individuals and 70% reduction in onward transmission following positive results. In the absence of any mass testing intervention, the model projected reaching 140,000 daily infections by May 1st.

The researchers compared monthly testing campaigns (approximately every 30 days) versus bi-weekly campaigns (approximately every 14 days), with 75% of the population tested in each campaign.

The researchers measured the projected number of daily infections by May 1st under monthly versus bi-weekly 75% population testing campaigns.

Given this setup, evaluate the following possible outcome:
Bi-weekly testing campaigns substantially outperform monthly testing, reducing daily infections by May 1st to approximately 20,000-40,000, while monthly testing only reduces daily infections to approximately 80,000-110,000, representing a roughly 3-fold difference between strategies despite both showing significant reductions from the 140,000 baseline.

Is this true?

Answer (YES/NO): NO